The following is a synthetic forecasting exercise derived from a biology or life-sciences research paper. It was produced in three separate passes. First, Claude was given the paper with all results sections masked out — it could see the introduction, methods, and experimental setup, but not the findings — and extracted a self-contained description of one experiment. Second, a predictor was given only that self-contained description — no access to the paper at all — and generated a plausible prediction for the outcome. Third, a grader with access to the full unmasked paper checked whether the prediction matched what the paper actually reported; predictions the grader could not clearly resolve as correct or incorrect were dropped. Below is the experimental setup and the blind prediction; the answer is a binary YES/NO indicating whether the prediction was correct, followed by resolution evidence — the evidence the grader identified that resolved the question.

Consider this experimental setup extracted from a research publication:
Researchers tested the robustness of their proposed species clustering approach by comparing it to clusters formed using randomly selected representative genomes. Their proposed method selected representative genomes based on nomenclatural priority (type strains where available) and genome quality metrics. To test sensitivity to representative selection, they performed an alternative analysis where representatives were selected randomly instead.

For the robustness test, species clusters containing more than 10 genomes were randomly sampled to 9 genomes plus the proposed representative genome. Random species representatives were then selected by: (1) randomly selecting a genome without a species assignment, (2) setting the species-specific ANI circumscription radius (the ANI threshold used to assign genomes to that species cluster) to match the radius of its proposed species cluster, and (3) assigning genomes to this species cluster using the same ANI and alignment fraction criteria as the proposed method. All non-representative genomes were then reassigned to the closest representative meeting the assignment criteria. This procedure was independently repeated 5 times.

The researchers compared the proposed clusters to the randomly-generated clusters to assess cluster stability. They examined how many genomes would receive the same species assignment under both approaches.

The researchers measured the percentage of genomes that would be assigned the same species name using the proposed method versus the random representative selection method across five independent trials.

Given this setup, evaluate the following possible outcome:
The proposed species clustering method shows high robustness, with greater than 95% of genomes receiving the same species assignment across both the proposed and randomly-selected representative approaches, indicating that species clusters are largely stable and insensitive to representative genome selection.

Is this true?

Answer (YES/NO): YES